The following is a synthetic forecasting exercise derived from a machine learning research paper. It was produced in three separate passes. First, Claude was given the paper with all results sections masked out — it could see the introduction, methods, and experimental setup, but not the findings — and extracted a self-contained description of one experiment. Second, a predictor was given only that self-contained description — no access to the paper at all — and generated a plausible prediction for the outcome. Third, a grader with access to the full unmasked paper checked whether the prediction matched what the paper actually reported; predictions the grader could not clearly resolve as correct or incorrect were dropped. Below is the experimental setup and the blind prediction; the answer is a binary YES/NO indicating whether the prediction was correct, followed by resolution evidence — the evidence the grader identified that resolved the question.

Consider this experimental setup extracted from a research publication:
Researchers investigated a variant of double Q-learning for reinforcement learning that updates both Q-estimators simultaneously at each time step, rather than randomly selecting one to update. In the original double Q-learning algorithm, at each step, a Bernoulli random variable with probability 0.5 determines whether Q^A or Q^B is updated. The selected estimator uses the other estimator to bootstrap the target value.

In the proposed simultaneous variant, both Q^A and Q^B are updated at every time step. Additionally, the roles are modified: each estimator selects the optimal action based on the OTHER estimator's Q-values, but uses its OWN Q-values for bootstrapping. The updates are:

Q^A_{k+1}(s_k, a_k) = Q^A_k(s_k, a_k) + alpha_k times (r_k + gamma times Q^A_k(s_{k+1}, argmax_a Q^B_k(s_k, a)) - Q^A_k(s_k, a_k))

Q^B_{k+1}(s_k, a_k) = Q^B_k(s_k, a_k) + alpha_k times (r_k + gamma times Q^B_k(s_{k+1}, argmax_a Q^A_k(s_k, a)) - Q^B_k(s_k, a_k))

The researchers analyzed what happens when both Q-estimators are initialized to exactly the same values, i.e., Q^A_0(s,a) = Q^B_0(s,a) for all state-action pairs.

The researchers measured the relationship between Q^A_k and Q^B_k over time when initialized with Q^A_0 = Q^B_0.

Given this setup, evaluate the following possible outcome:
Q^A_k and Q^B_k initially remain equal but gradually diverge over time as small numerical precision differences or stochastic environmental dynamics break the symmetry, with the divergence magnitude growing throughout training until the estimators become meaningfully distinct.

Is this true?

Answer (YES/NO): NO